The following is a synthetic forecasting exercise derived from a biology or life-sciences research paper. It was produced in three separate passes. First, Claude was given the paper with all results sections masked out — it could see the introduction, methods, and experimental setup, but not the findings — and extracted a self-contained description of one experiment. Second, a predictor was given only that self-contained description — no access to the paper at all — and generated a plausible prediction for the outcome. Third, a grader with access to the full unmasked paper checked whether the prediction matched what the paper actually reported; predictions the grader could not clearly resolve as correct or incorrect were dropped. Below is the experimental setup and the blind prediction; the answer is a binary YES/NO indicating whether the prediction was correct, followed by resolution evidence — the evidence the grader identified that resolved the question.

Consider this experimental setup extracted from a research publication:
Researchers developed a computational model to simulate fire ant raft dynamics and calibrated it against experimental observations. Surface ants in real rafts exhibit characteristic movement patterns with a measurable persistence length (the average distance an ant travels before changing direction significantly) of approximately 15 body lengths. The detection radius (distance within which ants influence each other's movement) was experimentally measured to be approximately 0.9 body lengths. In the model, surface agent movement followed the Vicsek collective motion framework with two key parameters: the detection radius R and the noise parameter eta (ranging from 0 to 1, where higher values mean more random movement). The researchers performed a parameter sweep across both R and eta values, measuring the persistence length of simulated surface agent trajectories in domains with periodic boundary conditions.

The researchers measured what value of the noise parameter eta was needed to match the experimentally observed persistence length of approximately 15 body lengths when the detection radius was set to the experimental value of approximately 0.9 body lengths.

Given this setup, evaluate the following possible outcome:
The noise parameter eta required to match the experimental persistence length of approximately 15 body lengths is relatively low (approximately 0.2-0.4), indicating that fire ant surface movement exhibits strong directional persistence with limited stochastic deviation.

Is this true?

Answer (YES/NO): YES